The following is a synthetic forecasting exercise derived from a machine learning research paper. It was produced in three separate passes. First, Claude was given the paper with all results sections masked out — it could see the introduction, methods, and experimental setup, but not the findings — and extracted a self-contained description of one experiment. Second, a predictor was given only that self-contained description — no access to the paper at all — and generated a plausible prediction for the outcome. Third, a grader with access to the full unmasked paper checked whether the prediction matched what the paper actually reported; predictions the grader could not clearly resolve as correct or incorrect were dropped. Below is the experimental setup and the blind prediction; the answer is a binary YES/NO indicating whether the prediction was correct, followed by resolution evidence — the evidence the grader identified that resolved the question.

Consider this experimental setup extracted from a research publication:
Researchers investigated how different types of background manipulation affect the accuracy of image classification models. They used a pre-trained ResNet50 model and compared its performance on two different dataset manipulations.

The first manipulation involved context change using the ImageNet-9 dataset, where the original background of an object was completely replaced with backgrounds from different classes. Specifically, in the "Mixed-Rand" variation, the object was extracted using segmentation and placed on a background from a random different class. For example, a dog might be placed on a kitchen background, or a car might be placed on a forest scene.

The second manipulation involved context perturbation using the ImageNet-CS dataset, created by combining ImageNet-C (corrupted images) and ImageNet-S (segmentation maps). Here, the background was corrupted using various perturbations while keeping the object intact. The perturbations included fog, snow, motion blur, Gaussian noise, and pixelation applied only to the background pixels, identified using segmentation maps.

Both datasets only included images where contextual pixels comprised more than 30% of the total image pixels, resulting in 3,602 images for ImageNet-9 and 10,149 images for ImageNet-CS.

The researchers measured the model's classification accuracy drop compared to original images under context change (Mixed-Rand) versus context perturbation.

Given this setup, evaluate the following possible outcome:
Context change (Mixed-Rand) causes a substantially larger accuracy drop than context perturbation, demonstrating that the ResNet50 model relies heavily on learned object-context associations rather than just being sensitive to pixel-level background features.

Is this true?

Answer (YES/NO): YES